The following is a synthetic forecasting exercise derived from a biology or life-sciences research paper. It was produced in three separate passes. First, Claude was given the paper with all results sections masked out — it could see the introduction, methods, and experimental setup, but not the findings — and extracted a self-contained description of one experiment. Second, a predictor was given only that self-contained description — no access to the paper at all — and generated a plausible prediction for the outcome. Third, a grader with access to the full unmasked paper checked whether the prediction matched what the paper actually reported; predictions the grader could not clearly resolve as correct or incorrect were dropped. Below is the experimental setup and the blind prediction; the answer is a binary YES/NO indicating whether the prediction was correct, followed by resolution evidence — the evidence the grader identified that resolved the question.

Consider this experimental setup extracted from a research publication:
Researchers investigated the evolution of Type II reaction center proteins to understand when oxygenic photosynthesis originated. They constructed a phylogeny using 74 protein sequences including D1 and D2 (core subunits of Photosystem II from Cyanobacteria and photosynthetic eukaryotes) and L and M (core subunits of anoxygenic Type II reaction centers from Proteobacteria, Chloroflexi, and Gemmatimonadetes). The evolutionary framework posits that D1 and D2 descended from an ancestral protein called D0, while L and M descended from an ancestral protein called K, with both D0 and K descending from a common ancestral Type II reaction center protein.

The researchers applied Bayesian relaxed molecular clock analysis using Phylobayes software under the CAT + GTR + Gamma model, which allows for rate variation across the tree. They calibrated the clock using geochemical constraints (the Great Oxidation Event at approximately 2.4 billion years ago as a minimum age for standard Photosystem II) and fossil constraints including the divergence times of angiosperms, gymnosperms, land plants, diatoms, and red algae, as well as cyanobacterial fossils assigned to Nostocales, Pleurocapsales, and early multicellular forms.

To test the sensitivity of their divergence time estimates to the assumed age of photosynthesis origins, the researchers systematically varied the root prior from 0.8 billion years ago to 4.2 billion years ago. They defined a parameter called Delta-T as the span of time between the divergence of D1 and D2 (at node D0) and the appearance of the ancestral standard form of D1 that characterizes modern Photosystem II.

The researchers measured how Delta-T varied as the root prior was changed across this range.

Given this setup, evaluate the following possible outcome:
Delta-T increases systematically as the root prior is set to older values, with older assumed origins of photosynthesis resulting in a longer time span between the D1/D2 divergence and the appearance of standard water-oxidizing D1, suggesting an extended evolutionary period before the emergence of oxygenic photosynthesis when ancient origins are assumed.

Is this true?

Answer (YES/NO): YES